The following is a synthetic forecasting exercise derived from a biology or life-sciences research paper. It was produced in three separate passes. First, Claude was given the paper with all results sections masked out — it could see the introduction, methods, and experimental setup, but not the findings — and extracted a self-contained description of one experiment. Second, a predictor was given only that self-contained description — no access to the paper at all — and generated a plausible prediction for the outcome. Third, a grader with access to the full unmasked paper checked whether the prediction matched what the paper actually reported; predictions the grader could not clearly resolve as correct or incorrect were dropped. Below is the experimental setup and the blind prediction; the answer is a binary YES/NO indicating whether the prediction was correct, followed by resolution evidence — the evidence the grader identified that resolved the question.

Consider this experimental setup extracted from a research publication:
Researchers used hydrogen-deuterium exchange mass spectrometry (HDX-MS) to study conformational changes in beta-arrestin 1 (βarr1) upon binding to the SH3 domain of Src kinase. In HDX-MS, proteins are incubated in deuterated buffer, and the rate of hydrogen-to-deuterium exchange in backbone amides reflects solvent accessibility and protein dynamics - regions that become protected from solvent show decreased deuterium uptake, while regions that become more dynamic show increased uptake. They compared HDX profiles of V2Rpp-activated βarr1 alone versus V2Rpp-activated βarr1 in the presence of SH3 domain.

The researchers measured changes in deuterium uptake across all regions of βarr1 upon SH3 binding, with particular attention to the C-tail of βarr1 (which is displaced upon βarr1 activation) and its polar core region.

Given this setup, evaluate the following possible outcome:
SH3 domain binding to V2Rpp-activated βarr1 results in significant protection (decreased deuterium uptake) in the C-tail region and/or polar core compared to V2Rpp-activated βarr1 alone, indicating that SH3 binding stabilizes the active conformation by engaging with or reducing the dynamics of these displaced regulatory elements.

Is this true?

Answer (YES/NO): NO